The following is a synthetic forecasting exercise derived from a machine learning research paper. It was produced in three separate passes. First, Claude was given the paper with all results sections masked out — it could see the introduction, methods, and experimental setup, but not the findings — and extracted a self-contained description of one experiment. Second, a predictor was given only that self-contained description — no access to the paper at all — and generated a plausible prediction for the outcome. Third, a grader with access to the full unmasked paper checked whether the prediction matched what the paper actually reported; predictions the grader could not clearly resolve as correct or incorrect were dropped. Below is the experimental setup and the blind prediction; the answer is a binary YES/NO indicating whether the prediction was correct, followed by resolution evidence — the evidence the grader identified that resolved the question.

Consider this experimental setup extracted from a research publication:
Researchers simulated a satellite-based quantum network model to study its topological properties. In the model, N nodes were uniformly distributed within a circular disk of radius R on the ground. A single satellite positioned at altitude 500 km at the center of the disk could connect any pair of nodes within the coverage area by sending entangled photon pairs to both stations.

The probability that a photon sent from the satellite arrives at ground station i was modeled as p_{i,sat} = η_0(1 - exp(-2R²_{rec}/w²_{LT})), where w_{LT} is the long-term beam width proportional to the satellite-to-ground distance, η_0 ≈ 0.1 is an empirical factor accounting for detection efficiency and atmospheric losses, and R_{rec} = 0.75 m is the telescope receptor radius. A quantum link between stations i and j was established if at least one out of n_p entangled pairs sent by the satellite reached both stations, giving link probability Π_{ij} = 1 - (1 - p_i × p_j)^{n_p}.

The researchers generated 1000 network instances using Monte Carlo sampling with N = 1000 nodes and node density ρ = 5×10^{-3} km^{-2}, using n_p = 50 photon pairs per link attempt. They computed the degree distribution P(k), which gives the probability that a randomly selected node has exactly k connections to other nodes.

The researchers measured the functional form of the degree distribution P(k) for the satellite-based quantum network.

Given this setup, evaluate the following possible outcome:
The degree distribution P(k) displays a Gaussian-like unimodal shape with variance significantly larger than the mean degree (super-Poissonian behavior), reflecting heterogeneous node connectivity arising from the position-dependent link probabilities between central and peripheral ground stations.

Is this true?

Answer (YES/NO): NO